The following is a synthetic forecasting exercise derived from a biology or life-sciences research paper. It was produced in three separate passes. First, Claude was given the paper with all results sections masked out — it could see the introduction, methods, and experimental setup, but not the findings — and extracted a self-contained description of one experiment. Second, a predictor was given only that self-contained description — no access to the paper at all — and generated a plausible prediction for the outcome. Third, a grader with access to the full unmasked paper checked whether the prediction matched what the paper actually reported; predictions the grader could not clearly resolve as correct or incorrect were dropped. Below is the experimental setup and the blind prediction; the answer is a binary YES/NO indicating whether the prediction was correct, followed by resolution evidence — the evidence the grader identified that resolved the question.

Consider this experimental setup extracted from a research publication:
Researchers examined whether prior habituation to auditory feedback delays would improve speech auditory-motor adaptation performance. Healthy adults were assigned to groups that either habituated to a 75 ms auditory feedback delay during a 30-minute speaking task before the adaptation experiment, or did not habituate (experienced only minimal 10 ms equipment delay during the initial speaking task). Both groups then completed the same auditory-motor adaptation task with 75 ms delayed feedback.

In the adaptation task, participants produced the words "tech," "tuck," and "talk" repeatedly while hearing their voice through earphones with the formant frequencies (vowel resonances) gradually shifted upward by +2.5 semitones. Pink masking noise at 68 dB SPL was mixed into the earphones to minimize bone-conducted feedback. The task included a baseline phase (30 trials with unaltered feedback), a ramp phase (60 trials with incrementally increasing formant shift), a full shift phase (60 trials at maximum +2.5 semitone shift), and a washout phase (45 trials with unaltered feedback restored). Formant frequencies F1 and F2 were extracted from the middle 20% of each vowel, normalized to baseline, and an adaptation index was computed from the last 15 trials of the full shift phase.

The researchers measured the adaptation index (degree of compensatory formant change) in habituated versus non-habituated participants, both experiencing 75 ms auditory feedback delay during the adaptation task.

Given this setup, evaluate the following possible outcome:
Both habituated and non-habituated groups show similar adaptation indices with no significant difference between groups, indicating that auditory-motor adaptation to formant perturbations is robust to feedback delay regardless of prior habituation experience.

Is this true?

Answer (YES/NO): NO